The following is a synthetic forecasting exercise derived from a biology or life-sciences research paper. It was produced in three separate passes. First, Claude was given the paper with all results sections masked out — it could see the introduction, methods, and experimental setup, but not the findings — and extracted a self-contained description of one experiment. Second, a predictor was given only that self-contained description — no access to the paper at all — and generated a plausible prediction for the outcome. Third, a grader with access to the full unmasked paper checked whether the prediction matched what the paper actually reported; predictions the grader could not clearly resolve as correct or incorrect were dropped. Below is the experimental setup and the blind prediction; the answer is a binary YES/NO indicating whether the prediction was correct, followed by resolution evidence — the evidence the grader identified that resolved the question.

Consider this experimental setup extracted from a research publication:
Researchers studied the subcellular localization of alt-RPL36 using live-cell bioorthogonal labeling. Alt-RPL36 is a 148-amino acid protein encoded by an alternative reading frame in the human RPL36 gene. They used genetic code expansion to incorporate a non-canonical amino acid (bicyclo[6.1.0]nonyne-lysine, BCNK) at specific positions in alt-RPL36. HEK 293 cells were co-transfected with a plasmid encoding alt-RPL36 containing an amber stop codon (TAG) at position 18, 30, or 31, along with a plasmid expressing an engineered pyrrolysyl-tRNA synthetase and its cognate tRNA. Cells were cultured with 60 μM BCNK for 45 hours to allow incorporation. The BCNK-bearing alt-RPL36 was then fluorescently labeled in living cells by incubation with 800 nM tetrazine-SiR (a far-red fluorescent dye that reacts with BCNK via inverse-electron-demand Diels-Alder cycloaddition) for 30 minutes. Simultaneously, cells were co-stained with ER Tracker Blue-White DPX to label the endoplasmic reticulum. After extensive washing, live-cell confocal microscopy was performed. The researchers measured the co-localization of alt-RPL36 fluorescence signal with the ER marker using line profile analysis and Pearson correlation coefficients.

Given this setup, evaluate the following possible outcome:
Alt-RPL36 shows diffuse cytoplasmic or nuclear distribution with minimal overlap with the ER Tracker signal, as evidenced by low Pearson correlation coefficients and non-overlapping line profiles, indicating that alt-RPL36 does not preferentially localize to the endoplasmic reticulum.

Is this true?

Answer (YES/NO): NO